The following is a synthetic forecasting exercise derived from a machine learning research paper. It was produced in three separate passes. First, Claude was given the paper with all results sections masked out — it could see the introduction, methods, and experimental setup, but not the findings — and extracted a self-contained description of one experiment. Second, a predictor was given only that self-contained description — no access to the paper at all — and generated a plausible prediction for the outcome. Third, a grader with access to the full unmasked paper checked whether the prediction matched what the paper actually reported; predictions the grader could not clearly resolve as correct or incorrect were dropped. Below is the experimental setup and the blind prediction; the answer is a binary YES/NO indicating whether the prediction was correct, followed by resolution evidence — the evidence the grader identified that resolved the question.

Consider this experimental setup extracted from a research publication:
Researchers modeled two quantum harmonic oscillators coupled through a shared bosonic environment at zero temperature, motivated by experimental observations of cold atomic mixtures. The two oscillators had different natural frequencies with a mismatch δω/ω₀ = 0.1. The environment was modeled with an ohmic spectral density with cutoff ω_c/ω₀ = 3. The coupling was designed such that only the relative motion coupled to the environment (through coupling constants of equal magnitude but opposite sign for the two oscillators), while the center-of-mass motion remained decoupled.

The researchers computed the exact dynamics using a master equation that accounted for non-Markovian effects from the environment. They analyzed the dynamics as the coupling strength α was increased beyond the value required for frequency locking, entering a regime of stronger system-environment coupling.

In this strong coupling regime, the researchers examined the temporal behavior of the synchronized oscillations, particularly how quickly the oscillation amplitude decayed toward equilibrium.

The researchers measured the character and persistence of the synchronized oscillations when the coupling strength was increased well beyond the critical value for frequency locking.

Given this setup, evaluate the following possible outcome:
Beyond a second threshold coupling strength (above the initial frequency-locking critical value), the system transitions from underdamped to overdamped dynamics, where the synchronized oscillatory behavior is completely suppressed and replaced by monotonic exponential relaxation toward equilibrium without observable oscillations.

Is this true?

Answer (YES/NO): NO